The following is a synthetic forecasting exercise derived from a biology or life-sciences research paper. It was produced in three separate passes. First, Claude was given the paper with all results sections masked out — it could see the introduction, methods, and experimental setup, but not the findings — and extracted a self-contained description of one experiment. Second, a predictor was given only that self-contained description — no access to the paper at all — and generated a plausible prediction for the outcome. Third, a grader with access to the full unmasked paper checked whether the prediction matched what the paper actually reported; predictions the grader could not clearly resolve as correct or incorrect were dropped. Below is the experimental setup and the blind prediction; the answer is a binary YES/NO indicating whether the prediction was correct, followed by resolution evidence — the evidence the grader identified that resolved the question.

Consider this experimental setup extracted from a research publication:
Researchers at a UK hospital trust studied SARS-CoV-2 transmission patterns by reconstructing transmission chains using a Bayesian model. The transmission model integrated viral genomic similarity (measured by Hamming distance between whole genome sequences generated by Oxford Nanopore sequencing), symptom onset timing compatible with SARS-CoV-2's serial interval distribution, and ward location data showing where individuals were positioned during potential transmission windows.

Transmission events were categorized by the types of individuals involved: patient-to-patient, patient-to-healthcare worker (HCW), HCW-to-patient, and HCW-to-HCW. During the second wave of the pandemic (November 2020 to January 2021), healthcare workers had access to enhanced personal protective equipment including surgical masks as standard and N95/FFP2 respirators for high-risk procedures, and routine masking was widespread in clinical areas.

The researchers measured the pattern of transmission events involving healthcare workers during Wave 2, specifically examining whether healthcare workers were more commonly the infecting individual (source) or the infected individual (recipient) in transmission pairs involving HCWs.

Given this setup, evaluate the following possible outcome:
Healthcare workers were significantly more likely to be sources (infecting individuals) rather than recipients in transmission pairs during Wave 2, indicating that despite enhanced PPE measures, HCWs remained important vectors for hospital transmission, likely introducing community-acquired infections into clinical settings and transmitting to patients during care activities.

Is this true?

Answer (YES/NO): NO